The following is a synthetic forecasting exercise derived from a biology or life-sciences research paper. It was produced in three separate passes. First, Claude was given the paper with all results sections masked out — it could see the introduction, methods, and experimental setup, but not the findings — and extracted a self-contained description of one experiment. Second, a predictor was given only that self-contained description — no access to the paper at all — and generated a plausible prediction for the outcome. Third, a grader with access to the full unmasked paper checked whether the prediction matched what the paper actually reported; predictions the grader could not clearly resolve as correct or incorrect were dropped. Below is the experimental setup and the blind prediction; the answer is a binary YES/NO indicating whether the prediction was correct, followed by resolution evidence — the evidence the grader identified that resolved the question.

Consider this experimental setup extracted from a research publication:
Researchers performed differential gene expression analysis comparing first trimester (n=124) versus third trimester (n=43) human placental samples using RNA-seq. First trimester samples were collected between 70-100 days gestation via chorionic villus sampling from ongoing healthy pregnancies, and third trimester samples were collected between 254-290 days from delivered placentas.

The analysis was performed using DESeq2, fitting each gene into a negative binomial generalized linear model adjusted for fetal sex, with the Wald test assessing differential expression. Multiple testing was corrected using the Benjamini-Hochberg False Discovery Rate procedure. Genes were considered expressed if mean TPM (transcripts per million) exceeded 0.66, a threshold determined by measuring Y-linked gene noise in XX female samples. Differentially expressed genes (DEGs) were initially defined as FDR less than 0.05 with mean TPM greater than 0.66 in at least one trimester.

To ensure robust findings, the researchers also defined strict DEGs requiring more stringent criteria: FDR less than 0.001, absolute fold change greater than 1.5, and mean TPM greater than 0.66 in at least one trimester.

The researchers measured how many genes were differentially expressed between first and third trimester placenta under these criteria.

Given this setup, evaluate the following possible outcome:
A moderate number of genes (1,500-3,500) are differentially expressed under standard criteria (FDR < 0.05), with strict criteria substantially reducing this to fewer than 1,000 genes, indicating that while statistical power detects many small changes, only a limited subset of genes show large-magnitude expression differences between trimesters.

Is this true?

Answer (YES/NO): NO